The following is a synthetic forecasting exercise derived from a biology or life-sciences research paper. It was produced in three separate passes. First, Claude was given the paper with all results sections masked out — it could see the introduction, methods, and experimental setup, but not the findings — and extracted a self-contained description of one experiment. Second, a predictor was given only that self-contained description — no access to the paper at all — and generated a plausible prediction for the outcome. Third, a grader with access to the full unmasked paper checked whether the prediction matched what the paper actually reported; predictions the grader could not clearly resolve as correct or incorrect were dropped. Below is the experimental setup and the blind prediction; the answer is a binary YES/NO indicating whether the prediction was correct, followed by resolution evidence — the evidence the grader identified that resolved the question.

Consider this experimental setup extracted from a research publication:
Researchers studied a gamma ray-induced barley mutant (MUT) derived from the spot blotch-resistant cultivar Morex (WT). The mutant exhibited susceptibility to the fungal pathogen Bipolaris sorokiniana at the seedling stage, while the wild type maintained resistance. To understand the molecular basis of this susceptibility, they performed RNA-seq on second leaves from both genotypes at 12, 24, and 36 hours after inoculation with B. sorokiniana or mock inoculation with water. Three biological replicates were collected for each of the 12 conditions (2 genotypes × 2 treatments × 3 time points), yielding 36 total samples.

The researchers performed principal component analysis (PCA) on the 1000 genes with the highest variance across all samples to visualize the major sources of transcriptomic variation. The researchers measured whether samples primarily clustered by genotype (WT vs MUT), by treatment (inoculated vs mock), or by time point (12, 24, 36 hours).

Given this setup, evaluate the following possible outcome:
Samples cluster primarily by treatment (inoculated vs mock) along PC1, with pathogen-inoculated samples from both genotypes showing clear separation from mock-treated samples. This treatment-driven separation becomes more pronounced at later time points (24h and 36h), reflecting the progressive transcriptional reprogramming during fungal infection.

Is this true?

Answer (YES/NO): YES